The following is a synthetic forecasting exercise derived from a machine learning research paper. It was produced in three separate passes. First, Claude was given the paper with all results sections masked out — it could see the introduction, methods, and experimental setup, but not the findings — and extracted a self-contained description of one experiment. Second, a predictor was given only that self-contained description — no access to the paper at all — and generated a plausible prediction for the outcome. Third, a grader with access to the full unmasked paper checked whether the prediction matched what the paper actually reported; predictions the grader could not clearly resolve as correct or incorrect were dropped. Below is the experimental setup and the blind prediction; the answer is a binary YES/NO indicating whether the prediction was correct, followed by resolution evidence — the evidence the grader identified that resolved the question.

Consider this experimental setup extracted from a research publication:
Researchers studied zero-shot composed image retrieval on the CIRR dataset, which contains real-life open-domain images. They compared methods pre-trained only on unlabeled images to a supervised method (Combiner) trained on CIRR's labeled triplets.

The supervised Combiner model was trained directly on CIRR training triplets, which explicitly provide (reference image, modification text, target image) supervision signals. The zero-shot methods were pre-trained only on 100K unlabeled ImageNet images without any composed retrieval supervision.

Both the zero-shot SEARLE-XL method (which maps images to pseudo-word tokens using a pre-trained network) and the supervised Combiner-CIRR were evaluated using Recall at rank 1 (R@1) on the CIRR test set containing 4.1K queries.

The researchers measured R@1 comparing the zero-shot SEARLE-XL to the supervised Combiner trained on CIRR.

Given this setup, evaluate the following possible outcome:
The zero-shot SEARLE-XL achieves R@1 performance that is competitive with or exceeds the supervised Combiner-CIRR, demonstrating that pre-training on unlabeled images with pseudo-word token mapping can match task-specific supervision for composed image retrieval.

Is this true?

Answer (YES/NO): NO